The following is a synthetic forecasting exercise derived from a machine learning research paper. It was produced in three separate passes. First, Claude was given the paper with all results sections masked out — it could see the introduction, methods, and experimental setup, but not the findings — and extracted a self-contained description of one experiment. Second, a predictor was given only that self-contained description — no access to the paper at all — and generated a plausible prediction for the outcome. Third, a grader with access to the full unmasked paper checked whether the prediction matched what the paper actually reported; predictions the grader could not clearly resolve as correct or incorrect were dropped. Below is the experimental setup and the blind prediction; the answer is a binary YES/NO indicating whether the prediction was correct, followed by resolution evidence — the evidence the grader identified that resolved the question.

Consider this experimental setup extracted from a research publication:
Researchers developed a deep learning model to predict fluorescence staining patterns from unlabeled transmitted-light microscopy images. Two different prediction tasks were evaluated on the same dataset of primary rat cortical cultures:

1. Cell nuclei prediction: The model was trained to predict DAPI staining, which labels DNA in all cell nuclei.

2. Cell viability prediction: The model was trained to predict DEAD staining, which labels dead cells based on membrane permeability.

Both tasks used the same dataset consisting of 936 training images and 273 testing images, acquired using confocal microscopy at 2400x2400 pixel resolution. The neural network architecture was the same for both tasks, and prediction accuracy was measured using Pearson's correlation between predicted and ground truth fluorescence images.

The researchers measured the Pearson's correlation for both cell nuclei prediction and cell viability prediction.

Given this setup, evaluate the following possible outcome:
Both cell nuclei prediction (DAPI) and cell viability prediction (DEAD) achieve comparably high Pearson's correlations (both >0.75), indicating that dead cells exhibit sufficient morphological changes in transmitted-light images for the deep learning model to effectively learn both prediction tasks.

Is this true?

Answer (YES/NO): YES